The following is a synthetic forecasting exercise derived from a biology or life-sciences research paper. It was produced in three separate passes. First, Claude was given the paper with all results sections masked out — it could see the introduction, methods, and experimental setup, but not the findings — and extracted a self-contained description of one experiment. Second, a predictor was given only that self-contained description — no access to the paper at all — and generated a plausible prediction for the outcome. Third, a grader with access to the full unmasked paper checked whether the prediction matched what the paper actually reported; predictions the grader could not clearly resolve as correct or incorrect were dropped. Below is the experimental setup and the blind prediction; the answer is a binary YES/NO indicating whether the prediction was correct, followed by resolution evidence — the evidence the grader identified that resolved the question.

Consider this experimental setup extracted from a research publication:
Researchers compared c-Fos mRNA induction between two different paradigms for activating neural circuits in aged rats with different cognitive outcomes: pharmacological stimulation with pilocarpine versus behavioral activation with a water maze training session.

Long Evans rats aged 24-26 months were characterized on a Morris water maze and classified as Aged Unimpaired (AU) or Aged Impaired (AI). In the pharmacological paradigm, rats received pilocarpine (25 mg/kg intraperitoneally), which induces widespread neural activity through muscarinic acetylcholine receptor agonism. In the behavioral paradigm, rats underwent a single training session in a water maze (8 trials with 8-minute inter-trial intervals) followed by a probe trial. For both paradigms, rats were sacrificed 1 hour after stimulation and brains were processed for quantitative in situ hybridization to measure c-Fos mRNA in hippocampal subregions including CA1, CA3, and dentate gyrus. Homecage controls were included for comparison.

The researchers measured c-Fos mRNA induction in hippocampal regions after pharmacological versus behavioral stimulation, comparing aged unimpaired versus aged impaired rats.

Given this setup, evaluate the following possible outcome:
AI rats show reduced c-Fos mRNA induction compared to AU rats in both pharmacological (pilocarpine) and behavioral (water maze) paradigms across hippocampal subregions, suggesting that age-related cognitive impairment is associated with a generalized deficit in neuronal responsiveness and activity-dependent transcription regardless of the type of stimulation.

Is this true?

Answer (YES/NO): NO